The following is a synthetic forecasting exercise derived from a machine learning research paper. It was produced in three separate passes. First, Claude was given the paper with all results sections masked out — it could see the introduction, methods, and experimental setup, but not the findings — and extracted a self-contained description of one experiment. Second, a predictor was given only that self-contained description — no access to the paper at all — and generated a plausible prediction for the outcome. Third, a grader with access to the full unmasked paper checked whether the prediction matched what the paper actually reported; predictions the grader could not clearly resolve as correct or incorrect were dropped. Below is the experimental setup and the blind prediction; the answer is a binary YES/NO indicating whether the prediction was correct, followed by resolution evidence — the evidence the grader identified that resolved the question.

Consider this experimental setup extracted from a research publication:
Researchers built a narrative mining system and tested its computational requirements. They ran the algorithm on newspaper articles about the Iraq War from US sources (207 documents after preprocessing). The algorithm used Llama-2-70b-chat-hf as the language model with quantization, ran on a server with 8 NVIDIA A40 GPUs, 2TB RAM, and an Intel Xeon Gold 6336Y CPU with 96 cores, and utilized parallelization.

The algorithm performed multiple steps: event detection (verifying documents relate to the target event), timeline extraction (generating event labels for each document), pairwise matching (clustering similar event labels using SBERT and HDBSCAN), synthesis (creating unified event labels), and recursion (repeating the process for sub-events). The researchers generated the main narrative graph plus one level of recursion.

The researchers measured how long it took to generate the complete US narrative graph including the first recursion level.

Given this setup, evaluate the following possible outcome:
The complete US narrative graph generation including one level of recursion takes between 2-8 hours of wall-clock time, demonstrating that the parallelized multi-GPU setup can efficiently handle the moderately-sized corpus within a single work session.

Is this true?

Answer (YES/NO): YES